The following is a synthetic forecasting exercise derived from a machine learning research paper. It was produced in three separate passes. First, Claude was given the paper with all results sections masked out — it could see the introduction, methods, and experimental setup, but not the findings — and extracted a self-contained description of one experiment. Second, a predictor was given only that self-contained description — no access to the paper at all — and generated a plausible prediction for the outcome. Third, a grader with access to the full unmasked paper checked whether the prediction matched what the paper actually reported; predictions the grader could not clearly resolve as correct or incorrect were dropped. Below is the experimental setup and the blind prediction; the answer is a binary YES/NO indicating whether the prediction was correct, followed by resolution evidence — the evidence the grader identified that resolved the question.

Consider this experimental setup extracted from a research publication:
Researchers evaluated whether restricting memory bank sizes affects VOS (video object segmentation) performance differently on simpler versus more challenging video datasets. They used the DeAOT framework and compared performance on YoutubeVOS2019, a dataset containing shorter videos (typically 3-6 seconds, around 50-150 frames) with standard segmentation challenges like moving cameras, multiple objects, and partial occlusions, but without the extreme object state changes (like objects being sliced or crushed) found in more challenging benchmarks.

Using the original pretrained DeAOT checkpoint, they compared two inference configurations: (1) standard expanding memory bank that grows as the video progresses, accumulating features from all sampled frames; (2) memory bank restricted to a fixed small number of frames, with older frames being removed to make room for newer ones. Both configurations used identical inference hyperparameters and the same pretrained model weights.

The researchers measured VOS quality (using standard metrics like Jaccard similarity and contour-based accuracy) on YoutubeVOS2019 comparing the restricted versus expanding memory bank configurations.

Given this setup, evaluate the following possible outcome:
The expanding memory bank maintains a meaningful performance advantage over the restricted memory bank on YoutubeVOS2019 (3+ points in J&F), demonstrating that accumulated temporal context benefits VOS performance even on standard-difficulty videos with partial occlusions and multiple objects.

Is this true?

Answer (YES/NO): NO